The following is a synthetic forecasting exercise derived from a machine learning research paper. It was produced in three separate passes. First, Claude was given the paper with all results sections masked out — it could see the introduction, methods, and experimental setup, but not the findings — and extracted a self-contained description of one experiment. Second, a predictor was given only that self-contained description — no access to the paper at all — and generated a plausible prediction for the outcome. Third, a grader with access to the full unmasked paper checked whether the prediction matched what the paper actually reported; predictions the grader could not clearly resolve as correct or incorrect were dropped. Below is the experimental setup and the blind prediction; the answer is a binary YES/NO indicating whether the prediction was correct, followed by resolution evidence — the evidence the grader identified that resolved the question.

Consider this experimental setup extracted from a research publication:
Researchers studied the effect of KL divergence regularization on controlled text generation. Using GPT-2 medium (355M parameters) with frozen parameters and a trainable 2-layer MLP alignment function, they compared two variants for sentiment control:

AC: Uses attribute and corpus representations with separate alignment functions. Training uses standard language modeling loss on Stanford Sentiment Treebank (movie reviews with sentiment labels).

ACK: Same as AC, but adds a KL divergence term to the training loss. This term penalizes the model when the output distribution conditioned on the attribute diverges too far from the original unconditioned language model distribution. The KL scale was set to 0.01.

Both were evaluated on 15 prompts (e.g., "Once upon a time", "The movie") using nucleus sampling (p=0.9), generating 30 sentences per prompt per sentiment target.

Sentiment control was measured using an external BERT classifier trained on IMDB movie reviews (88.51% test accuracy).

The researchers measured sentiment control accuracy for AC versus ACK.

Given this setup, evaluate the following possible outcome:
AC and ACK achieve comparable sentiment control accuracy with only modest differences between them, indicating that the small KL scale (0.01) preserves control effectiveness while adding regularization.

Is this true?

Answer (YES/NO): NO